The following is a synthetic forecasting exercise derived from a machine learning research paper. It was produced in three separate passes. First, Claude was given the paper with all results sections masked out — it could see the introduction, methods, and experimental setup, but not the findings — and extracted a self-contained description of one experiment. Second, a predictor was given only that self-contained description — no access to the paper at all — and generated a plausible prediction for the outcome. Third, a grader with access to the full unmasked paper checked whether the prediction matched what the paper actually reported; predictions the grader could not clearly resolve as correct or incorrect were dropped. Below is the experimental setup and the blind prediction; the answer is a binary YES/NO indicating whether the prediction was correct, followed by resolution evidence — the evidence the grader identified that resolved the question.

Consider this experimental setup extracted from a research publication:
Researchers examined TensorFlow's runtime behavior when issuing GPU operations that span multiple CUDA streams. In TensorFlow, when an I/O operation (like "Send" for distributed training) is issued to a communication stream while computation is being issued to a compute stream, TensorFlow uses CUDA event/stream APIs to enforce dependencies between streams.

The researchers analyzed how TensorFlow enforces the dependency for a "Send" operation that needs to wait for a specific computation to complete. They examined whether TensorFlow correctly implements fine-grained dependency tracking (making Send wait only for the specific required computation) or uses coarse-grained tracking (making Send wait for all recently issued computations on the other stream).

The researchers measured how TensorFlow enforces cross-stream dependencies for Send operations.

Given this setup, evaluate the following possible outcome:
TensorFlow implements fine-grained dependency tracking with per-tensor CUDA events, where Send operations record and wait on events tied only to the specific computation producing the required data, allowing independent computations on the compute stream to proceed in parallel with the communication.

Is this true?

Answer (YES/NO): NO